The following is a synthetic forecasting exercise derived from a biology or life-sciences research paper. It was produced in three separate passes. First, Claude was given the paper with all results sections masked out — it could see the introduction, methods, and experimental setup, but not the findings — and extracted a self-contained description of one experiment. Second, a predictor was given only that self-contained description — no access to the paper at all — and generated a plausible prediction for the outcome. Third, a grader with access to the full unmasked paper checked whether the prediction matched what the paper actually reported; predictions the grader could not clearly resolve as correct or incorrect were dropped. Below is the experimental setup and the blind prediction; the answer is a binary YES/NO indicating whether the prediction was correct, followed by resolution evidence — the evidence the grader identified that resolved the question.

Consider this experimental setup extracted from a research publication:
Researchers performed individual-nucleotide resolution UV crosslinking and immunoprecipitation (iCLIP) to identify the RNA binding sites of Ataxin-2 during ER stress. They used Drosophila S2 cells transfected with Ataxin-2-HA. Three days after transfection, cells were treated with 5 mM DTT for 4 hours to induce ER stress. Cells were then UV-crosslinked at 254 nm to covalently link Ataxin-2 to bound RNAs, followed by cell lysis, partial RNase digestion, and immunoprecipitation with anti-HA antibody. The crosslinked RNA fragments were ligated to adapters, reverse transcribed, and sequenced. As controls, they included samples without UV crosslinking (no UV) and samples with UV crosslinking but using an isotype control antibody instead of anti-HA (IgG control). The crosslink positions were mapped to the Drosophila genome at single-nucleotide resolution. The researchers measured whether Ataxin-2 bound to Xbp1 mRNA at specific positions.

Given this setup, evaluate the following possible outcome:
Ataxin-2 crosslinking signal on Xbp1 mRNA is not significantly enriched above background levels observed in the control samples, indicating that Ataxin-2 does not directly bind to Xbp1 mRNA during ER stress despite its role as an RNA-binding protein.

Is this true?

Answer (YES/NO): NO